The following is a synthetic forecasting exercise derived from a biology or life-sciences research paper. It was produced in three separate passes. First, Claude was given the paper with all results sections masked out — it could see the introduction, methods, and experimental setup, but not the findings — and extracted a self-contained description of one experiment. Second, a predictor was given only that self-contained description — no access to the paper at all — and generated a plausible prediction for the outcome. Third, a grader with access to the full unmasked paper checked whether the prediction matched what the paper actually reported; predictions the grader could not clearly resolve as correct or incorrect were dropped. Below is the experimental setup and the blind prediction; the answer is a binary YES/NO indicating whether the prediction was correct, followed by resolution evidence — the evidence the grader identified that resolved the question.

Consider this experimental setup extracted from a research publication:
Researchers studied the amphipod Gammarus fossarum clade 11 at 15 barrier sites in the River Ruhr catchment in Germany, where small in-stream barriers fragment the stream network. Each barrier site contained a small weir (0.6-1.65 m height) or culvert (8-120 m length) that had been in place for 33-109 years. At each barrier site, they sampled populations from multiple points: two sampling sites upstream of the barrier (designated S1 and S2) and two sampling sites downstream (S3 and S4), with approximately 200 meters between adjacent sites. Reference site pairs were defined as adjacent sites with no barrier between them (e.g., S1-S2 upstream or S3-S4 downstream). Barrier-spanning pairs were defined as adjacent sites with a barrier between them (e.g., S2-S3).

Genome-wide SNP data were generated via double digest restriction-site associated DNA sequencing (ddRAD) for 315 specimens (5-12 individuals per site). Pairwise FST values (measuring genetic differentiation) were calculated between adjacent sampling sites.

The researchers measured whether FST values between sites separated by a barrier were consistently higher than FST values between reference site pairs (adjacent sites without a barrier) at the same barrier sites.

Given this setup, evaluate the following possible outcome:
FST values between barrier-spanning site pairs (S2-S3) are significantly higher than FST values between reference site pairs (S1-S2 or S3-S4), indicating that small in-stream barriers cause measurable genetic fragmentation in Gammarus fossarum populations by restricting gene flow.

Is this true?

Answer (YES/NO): NO